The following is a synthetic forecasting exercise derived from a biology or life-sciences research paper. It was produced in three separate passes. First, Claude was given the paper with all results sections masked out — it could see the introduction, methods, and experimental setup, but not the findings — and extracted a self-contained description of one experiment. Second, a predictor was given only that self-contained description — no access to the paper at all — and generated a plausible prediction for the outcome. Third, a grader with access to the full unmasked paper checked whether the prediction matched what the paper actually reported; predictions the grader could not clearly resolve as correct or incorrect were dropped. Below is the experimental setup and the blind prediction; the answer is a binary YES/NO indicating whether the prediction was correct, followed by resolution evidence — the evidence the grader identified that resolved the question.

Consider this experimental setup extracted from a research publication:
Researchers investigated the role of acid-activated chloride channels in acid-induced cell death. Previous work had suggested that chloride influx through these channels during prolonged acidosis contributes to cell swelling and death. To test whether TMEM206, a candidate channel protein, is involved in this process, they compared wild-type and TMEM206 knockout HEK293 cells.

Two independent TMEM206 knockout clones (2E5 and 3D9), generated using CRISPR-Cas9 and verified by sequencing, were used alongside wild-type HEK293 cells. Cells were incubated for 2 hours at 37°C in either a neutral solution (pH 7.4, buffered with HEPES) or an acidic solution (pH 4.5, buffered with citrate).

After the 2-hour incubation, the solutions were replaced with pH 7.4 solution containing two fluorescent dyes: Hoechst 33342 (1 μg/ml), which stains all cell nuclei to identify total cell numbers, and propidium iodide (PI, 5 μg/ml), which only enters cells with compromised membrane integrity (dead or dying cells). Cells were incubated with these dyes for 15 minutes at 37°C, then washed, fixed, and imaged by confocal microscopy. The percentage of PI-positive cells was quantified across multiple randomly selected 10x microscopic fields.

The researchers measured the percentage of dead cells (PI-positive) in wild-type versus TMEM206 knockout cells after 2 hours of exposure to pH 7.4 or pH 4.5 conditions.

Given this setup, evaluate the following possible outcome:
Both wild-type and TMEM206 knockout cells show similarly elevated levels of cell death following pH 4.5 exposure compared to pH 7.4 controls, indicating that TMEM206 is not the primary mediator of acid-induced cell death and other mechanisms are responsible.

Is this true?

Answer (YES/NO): NO